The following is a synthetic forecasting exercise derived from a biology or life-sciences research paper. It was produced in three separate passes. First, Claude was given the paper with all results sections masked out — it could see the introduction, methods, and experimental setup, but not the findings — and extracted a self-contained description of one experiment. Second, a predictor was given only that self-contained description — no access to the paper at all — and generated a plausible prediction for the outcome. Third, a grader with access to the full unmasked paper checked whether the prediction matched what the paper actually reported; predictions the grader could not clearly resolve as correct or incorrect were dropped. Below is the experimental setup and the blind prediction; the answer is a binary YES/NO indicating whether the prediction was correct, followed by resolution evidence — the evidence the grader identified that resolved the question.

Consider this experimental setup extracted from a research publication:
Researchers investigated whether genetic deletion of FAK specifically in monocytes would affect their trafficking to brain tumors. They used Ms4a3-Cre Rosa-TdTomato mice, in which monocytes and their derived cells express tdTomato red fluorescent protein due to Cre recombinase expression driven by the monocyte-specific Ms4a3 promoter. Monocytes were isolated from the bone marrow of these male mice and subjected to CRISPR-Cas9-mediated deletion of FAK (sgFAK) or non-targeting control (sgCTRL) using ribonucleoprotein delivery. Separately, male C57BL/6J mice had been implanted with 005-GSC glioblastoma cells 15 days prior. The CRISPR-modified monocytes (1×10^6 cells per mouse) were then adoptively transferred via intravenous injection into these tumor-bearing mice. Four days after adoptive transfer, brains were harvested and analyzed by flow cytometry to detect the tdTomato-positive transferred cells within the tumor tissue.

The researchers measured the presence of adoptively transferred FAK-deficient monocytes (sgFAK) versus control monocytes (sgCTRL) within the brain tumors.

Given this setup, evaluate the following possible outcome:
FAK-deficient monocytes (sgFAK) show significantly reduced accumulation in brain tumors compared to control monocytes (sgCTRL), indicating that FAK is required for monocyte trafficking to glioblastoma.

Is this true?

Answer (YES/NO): YES